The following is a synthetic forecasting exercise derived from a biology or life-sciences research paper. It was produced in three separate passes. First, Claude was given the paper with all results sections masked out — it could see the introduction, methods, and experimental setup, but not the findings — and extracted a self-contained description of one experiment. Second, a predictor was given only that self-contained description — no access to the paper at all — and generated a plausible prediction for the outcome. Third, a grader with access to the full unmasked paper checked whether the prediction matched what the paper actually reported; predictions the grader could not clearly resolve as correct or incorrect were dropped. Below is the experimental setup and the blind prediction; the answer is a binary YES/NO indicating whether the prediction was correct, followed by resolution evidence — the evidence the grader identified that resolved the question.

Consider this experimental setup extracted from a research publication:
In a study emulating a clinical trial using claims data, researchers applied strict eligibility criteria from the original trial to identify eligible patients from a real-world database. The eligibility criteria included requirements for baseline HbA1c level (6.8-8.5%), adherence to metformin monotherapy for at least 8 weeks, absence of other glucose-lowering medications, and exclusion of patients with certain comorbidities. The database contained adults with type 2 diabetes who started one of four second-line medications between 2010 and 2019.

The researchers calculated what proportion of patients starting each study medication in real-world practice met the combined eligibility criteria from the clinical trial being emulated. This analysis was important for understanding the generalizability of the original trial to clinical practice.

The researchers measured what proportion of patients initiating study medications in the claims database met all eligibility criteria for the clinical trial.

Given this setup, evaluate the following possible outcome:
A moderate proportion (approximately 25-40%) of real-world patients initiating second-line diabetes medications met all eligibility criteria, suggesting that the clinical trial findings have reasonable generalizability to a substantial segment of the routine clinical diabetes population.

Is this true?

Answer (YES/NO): NO